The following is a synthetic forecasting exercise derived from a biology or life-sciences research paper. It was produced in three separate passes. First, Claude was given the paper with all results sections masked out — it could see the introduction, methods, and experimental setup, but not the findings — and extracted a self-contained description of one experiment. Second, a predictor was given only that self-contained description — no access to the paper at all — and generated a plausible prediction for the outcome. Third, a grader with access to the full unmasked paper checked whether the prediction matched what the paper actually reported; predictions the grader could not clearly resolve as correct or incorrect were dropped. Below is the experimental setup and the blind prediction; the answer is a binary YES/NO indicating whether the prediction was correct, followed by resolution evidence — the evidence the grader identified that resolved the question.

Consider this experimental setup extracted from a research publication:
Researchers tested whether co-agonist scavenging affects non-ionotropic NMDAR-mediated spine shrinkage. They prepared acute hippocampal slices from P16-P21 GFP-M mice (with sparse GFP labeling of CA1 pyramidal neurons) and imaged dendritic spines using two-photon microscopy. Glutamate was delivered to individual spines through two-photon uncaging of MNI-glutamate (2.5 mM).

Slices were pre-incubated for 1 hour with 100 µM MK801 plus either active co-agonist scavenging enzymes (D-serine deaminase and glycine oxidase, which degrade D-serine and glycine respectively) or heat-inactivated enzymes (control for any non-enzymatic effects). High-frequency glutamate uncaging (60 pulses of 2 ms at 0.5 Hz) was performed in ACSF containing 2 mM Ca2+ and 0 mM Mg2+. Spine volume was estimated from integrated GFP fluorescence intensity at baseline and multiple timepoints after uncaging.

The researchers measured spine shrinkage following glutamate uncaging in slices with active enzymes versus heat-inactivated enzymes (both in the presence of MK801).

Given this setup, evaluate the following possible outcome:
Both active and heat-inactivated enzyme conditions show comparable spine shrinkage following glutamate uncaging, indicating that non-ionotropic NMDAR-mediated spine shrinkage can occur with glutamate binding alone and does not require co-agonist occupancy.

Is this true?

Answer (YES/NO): NO